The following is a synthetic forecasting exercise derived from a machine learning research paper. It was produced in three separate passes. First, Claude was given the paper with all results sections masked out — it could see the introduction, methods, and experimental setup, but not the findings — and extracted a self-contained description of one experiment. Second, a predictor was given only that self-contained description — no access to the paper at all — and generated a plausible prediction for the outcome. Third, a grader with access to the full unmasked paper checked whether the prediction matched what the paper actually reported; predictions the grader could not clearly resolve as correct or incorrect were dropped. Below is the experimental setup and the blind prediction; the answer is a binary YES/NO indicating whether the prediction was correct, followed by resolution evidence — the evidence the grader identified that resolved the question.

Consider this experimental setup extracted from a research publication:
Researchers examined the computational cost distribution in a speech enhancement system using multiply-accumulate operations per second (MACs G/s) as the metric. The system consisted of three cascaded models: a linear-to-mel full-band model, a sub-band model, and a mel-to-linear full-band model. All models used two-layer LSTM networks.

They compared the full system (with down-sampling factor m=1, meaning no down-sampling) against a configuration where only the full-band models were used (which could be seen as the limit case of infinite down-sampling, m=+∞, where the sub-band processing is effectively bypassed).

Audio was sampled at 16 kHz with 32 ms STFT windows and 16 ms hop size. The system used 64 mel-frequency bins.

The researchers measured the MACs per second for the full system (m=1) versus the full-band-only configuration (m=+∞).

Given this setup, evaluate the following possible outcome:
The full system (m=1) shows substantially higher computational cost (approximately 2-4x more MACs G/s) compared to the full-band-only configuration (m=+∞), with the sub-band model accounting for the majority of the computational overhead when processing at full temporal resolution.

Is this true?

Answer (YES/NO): NO